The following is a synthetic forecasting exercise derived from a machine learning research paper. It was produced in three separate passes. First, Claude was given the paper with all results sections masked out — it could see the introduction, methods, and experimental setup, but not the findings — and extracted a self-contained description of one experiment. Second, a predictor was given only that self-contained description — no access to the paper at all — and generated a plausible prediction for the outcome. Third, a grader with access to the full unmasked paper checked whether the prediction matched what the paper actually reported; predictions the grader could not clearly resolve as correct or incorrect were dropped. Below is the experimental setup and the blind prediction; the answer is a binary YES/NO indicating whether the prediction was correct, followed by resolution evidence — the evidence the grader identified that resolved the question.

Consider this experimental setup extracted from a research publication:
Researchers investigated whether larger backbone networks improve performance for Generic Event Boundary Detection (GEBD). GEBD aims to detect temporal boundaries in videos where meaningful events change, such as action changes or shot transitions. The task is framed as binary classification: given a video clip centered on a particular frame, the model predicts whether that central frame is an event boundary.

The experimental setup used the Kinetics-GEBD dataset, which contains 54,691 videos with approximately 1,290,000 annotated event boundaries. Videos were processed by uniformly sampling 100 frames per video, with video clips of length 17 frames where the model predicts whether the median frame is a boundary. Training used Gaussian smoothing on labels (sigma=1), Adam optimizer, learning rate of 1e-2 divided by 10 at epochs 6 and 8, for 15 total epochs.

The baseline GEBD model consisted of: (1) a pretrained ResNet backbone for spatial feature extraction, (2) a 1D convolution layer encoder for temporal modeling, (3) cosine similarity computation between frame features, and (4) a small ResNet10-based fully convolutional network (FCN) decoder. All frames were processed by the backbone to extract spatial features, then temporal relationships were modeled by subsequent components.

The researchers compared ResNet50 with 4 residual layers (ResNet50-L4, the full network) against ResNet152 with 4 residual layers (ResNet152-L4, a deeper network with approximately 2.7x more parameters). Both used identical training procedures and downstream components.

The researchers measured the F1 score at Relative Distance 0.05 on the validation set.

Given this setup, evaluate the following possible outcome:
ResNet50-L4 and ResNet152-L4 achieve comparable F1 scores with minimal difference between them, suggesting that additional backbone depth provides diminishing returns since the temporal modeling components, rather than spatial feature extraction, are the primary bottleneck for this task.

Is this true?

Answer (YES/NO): YES